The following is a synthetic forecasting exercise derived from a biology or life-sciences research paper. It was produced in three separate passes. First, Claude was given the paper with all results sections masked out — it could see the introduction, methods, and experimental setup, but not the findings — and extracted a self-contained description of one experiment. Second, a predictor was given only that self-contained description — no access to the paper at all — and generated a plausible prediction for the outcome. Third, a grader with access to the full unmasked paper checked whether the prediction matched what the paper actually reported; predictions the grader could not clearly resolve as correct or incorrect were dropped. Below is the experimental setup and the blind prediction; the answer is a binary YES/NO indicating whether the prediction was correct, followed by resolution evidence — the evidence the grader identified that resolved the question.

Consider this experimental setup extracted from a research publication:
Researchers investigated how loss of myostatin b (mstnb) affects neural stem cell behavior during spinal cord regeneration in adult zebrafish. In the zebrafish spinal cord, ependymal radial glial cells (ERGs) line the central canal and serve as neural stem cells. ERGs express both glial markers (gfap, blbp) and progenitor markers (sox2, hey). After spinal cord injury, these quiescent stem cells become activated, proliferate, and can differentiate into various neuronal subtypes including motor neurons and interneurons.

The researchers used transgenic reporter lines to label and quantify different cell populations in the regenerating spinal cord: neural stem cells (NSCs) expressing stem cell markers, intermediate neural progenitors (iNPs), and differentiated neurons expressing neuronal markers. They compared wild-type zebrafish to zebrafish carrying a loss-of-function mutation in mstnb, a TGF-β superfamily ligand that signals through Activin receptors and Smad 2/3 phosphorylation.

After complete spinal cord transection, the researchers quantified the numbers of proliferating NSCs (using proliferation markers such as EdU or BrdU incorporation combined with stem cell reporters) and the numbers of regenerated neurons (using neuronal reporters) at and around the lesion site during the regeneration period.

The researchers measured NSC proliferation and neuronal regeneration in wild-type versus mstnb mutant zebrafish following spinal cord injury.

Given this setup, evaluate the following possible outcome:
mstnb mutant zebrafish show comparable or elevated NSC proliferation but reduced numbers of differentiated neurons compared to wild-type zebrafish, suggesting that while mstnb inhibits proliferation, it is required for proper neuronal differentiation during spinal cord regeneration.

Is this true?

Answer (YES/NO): NO